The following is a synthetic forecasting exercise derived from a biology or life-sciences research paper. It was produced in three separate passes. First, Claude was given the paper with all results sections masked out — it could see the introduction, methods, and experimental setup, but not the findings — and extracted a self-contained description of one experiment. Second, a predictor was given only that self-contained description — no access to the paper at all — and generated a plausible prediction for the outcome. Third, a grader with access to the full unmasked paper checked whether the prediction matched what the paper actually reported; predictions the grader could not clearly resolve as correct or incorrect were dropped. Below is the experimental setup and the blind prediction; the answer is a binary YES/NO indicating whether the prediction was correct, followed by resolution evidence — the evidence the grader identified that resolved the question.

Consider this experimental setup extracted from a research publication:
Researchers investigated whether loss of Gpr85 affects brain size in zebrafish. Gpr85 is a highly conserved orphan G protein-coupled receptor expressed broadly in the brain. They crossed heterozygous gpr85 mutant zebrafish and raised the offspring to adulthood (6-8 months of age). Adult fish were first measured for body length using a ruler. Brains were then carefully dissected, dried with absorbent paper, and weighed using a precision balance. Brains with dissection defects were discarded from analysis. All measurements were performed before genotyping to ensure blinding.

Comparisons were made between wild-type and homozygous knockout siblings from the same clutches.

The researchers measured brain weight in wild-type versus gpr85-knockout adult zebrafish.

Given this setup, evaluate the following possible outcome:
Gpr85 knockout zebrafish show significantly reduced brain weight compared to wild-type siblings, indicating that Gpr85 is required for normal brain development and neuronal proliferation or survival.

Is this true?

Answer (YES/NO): NO